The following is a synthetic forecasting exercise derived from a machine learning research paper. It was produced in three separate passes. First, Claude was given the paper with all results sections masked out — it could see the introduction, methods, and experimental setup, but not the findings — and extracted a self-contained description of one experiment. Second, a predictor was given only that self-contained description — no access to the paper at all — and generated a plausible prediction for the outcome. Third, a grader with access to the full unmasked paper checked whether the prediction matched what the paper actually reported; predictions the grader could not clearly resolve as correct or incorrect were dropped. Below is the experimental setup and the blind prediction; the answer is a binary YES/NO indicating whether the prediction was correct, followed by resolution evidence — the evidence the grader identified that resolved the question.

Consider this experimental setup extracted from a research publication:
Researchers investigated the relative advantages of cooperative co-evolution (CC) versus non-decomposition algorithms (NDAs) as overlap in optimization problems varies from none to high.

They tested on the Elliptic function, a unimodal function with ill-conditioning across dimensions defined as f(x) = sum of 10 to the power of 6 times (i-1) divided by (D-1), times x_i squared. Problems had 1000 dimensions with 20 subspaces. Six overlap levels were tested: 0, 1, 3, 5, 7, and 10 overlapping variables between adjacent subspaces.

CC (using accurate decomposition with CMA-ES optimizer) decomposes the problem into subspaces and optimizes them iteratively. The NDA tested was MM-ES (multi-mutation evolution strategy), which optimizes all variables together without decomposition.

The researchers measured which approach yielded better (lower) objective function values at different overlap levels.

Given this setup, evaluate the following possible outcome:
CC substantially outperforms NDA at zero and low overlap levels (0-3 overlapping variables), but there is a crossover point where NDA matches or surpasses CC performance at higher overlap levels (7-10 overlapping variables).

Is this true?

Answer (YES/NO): NO